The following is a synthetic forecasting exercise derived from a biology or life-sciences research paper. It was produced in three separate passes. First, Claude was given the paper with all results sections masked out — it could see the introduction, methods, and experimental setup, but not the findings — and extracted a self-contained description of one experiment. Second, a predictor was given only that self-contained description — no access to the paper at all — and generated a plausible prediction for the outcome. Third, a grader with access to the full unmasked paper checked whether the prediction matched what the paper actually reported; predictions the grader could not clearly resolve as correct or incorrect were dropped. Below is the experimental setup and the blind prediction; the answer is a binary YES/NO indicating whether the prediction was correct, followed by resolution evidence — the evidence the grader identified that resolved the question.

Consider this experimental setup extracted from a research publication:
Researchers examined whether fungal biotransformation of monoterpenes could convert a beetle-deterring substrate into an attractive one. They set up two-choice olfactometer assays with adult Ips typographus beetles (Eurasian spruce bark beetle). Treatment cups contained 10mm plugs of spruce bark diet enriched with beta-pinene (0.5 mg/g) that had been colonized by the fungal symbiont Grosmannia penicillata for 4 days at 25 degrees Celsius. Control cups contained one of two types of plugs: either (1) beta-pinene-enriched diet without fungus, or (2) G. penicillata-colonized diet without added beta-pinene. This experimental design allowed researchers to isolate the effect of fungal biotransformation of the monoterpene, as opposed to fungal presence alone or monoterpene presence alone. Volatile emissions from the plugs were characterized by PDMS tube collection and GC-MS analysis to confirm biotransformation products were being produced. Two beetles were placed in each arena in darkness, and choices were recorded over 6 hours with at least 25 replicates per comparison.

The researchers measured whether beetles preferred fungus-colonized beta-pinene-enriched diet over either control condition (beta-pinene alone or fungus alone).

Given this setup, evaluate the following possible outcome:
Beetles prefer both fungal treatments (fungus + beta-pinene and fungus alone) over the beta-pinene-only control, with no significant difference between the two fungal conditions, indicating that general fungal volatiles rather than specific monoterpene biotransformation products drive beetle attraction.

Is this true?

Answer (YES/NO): NO